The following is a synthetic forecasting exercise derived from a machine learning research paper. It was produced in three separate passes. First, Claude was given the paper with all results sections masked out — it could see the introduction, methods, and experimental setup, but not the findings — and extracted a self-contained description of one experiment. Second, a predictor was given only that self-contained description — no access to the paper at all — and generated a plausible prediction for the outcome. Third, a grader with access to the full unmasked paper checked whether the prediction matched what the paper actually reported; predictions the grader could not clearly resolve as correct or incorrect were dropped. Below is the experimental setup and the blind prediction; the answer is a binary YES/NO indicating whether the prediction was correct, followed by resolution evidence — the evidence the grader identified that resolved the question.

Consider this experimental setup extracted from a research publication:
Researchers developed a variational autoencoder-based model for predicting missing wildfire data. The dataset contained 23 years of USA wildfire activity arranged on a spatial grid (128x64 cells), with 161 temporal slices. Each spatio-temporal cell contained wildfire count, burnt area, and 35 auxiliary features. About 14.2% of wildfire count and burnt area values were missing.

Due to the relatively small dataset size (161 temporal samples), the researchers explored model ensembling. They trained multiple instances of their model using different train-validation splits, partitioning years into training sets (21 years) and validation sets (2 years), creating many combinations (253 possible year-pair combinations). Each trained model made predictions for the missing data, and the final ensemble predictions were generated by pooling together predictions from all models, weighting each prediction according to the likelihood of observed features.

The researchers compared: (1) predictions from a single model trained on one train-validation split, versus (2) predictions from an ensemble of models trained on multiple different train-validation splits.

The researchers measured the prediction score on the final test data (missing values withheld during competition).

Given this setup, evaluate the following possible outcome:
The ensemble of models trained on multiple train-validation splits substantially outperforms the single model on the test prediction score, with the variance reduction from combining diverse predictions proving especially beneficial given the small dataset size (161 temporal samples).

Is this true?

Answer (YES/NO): YES